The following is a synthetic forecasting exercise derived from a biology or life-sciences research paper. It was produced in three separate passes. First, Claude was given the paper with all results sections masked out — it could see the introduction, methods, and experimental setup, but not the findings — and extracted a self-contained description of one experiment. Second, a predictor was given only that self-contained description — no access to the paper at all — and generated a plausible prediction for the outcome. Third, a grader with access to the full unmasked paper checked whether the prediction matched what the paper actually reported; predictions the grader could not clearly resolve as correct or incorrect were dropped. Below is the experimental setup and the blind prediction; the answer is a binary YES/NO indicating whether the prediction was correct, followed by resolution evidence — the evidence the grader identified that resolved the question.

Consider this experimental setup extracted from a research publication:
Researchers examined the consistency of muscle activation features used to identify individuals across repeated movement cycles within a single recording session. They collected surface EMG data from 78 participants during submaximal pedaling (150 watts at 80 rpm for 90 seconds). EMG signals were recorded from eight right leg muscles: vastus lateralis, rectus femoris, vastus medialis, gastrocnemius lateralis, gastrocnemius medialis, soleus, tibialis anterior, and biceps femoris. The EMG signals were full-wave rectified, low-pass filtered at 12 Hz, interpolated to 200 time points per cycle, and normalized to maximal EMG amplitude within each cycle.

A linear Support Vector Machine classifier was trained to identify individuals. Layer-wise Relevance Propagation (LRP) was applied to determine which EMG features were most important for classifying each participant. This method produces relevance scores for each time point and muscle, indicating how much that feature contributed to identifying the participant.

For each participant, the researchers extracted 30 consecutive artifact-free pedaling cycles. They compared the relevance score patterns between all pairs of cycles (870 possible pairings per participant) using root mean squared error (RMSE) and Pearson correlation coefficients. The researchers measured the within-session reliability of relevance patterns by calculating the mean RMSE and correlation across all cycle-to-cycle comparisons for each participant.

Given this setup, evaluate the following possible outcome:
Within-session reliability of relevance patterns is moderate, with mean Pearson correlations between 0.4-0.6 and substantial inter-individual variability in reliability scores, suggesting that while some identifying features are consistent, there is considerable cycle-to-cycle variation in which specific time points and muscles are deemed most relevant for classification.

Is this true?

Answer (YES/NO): NO